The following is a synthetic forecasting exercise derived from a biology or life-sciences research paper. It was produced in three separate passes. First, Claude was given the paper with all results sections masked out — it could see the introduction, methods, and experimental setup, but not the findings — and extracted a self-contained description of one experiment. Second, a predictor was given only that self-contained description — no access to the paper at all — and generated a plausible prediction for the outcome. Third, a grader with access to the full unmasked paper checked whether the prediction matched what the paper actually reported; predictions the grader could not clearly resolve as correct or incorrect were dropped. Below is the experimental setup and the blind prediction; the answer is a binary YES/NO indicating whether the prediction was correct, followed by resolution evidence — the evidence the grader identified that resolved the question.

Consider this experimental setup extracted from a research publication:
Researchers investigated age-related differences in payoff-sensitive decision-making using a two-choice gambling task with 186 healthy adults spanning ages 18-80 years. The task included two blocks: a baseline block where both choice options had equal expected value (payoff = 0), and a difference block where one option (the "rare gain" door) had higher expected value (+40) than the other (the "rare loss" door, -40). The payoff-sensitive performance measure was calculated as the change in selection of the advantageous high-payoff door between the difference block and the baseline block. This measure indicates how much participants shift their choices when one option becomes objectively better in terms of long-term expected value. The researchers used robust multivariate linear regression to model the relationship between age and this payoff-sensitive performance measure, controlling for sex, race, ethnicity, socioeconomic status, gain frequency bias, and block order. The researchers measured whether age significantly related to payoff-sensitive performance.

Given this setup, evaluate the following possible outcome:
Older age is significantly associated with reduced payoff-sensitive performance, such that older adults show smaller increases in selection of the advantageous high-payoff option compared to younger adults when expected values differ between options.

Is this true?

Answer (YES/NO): NO